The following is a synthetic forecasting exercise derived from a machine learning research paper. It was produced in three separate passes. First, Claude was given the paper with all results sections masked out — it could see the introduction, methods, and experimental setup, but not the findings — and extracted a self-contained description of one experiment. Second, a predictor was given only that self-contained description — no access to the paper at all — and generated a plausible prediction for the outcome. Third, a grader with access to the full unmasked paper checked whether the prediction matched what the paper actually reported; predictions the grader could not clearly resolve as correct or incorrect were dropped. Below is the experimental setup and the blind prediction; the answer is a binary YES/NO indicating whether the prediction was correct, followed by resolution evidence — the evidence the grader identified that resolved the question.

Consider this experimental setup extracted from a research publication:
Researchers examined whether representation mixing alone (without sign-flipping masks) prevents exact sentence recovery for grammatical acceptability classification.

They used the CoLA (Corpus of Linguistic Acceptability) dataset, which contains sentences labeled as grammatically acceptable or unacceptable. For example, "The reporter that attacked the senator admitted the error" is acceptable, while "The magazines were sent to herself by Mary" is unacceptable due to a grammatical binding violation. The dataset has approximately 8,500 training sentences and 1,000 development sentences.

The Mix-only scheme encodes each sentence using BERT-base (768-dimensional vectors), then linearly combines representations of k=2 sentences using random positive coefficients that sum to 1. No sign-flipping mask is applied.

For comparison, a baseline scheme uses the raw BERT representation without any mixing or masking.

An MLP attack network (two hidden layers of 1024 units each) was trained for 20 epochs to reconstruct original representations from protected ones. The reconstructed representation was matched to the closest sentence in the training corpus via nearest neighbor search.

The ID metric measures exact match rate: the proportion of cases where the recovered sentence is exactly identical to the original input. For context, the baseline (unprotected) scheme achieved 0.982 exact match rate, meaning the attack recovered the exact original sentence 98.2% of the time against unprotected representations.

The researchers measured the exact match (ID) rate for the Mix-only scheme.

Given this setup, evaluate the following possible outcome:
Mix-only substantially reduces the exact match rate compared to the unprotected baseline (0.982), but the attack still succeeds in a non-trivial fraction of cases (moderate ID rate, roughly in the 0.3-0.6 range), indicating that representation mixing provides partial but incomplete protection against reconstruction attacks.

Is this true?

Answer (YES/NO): NO